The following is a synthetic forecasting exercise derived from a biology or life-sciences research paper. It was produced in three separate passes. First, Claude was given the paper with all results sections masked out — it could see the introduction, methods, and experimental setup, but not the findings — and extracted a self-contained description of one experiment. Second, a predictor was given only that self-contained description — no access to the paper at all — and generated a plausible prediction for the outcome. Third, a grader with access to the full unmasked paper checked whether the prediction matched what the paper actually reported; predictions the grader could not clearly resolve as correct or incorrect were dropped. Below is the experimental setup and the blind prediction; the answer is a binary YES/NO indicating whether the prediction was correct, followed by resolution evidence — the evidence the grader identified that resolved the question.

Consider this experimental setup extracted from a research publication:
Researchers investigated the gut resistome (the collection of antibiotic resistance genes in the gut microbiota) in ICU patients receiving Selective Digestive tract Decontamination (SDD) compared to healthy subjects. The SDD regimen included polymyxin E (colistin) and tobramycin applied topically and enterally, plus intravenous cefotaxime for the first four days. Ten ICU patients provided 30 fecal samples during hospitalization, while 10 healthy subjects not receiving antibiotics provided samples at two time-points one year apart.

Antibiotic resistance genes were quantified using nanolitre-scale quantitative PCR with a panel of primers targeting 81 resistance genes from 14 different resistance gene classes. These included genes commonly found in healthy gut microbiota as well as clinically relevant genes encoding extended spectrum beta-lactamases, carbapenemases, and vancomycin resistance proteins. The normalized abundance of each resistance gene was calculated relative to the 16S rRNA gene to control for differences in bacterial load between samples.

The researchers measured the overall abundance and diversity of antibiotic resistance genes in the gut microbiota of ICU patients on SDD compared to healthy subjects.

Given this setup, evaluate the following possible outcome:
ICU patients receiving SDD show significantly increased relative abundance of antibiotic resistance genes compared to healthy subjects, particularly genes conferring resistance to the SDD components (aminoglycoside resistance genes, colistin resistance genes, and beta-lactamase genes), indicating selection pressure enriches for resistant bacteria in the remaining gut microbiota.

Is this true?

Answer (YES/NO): NO